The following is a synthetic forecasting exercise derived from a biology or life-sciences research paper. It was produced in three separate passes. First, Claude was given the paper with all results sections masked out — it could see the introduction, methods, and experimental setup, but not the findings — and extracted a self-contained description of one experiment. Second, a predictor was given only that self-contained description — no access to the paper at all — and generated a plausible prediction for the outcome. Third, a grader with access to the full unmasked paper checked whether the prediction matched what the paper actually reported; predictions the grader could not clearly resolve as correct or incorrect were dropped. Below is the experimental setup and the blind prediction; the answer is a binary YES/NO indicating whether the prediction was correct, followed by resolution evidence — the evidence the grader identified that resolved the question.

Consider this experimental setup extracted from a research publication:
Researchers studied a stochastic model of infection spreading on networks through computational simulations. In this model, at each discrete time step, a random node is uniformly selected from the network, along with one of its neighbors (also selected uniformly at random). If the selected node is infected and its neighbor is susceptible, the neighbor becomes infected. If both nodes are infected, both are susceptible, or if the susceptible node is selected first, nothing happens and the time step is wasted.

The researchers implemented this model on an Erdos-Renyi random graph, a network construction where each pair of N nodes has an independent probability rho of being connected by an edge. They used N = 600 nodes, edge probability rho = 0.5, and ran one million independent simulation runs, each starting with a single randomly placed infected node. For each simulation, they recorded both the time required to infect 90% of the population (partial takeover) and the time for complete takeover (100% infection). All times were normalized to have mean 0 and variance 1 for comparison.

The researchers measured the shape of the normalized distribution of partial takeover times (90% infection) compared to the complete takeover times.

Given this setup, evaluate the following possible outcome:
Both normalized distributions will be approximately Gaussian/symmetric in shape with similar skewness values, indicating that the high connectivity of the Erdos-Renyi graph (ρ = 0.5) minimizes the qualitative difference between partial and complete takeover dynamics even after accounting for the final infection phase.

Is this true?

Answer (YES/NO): NO